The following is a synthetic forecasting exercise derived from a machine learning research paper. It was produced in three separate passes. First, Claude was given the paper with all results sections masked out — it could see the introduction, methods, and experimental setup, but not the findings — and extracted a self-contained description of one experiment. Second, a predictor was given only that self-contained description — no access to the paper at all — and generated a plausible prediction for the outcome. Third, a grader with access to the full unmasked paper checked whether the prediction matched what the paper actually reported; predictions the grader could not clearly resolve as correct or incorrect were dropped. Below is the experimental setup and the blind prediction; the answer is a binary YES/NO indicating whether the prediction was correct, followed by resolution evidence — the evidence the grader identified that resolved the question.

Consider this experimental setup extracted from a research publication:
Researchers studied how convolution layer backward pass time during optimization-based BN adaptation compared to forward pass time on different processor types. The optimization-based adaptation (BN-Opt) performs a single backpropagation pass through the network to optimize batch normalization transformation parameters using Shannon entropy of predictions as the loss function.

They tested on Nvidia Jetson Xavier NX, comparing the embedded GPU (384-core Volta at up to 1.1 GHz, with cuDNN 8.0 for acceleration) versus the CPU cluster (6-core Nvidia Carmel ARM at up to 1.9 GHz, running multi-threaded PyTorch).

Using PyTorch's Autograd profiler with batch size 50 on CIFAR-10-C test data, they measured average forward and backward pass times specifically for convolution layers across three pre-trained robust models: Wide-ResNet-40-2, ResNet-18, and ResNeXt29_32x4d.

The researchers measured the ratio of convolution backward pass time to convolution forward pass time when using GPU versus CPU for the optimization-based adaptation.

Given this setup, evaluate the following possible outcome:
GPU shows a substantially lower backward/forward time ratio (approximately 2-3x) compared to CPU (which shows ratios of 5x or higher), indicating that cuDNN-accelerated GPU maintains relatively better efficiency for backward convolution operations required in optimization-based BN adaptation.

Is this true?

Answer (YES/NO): NO